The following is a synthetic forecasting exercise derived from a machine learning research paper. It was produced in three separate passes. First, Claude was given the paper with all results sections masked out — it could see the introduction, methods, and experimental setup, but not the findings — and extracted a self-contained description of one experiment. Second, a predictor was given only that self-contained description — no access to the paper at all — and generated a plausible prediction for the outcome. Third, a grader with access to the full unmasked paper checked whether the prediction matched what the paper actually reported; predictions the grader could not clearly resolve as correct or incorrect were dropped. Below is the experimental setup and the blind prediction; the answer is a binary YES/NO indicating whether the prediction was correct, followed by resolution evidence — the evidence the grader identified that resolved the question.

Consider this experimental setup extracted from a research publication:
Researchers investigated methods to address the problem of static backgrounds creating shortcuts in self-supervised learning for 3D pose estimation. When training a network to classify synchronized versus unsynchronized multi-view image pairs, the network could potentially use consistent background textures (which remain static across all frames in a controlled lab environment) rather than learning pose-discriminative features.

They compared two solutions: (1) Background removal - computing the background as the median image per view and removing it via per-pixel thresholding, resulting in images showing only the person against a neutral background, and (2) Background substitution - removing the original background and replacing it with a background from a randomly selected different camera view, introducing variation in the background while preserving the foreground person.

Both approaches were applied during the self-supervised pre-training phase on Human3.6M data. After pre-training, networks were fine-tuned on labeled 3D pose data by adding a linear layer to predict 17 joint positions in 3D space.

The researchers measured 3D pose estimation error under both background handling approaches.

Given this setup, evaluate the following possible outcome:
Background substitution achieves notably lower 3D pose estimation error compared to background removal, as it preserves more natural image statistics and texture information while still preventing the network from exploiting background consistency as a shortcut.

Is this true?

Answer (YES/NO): NO